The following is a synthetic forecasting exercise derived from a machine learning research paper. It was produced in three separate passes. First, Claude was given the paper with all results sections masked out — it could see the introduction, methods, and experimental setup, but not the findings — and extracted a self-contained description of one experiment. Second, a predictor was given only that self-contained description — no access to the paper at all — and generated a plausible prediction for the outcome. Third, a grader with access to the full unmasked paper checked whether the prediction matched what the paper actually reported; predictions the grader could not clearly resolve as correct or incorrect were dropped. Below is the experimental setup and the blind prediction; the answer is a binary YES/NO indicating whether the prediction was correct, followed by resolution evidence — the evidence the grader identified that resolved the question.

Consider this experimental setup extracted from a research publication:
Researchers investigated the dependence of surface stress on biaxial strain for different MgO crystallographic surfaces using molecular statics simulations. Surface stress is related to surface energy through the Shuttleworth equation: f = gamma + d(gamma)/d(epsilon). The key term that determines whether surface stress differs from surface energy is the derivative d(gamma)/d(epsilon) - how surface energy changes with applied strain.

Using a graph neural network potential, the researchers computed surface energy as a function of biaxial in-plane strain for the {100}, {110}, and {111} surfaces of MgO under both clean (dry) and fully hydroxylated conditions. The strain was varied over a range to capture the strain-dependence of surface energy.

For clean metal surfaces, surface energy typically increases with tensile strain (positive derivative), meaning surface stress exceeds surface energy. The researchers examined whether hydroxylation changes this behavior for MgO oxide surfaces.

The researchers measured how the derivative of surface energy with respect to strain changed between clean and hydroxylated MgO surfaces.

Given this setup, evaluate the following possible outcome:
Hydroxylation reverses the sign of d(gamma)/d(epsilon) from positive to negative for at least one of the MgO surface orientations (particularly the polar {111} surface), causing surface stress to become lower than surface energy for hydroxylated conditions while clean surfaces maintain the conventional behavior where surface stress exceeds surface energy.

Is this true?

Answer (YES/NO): NO